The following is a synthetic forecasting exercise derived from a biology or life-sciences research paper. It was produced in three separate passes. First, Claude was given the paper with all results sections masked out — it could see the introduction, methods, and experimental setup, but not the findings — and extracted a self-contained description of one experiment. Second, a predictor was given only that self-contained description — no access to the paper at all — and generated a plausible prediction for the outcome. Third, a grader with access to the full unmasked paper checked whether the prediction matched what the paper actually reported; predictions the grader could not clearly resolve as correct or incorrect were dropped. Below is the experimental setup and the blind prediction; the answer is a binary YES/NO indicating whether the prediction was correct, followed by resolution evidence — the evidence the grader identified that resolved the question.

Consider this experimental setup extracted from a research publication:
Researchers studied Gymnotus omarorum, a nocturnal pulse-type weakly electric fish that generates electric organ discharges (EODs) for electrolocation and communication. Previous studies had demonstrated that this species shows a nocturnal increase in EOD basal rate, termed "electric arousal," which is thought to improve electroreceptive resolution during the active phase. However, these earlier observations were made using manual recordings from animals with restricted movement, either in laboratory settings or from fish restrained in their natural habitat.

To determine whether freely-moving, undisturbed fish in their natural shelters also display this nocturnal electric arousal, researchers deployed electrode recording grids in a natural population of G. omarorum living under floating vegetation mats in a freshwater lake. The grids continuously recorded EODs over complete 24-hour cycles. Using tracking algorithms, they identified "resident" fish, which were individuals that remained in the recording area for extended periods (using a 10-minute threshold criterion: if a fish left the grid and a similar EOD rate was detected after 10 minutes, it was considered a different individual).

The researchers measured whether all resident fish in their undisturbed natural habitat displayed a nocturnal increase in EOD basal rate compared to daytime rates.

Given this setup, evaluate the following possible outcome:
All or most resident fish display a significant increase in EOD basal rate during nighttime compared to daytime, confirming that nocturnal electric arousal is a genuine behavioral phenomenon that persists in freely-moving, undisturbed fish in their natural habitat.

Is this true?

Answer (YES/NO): YES